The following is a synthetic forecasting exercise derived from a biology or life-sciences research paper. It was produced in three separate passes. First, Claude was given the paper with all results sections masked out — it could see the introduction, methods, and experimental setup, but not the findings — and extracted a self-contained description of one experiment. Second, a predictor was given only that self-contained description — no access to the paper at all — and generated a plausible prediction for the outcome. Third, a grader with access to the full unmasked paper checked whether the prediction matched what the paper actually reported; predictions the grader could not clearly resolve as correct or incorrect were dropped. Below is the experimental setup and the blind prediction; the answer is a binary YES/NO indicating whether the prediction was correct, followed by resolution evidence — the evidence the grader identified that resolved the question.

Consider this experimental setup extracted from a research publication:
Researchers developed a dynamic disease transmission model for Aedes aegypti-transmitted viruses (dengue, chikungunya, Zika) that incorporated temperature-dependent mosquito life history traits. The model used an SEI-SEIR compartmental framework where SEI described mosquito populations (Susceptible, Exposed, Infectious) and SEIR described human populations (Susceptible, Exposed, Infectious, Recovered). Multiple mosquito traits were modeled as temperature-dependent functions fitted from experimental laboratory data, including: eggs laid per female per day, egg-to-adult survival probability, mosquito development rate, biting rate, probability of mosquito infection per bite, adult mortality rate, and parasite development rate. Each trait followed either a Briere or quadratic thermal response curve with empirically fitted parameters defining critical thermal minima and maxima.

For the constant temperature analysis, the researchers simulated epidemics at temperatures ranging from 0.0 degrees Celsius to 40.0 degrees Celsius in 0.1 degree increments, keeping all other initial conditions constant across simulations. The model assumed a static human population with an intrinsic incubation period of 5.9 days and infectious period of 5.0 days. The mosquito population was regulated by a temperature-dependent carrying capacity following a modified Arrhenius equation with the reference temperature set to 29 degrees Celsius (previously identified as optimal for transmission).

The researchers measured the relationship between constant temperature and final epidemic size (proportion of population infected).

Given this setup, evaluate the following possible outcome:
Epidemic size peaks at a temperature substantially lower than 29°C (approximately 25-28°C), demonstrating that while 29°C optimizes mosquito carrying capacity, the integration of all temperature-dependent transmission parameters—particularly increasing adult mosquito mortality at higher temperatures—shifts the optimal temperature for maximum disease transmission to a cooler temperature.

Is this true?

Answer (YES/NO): NO